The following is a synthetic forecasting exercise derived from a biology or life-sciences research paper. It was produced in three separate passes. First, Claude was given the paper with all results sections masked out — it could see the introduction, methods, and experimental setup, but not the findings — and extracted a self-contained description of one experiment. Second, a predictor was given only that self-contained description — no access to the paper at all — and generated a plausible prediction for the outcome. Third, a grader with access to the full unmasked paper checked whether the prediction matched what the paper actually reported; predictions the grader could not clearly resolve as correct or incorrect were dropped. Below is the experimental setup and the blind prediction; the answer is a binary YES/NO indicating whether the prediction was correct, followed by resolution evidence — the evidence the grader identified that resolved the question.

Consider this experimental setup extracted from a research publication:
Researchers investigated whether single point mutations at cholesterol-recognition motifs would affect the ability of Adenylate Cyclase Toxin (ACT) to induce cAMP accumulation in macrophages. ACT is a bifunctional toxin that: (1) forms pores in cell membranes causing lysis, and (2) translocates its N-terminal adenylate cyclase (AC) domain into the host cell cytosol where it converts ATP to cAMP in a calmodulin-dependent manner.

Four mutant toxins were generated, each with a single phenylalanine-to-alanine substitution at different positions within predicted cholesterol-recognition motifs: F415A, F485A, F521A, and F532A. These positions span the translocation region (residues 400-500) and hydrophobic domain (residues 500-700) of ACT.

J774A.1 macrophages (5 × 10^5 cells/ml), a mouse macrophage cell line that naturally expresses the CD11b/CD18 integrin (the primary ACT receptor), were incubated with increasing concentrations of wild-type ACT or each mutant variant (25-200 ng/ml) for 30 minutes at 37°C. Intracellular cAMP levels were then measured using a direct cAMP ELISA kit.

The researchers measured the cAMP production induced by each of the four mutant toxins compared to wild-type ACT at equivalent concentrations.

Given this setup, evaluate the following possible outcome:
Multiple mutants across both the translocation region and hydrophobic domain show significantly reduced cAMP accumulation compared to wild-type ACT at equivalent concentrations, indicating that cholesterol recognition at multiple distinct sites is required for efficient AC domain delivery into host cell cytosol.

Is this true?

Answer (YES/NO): YES